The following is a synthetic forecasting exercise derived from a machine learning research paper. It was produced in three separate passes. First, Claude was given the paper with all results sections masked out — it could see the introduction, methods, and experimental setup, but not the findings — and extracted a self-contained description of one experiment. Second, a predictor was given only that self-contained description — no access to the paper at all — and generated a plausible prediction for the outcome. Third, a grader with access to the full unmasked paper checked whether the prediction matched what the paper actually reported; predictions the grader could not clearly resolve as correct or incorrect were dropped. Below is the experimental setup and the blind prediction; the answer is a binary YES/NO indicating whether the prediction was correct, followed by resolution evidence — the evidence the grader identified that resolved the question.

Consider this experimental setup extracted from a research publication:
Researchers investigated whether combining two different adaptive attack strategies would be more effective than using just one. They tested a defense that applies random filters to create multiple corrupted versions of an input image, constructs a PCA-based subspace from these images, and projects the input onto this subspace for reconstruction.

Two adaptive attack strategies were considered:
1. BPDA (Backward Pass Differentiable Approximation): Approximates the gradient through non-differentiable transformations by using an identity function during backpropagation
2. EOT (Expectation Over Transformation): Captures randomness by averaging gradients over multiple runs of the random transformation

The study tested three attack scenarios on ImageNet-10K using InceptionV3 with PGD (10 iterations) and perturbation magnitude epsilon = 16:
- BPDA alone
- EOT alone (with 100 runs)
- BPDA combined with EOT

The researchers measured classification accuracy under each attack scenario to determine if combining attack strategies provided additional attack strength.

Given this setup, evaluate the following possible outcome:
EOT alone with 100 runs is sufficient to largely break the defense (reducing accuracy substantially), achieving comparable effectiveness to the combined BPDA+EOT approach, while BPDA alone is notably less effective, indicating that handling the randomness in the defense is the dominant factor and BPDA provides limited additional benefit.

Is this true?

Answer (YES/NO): NO